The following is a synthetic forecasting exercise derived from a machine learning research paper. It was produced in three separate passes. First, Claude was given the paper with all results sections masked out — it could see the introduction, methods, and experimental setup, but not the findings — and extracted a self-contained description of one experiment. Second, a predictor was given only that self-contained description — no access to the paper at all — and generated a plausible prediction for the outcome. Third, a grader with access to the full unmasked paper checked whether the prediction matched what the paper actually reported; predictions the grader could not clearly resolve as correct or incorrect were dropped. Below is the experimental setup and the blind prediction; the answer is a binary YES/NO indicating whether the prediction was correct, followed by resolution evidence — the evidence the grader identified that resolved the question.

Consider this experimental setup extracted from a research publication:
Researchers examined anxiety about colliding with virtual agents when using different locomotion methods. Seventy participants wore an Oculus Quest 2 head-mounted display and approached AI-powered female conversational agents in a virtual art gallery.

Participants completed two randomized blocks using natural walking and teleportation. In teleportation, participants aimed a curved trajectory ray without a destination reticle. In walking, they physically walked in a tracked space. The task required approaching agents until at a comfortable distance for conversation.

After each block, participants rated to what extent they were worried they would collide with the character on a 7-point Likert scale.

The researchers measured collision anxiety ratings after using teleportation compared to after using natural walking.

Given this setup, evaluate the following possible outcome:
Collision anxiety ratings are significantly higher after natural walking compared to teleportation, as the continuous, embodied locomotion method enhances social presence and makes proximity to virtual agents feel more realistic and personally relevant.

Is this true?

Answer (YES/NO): NO